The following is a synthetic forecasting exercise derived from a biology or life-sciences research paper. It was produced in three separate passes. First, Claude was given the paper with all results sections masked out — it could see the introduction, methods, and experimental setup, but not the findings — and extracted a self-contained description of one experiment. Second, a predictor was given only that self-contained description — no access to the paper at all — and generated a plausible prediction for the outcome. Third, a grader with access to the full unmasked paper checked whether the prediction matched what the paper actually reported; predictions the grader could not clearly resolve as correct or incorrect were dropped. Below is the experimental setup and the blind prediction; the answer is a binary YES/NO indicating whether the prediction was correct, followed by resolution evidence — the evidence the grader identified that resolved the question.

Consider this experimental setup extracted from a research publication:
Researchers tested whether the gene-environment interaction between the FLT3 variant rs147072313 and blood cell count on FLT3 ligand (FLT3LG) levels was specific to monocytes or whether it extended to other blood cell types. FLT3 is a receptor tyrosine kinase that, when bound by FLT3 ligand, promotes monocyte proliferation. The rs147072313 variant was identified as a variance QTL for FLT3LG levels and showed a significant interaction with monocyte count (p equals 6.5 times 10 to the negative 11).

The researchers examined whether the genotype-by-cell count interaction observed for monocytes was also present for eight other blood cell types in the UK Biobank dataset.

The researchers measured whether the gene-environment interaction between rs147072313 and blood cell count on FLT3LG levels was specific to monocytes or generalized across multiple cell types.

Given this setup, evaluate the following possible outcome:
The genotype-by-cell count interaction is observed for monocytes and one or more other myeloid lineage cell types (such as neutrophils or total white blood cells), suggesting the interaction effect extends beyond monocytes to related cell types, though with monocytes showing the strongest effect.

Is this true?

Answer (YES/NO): NO